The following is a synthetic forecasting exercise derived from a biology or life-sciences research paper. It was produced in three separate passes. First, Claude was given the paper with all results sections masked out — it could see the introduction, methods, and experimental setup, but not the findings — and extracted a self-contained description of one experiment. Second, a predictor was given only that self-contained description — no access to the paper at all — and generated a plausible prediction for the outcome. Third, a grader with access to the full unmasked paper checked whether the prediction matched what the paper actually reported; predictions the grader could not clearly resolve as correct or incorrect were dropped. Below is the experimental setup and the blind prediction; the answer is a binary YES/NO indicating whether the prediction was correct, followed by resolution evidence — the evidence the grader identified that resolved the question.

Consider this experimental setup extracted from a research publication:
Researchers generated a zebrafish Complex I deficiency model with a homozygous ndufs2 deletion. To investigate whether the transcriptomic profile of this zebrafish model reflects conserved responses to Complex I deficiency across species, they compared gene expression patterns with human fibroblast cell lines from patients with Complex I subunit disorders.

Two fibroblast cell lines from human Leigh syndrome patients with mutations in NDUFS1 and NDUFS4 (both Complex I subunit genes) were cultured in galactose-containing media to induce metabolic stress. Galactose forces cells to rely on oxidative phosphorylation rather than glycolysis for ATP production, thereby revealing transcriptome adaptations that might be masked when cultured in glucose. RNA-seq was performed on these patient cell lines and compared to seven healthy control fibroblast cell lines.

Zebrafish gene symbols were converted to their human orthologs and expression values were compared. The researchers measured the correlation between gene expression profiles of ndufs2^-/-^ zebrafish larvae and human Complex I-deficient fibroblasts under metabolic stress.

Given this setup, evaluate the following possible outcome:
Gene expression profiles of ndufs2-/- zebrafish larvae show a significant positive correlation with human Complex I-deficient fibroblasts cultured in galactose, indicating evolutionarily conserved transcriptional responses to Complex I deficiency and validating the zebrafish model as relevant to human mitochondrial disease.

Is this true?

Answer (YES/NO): YES